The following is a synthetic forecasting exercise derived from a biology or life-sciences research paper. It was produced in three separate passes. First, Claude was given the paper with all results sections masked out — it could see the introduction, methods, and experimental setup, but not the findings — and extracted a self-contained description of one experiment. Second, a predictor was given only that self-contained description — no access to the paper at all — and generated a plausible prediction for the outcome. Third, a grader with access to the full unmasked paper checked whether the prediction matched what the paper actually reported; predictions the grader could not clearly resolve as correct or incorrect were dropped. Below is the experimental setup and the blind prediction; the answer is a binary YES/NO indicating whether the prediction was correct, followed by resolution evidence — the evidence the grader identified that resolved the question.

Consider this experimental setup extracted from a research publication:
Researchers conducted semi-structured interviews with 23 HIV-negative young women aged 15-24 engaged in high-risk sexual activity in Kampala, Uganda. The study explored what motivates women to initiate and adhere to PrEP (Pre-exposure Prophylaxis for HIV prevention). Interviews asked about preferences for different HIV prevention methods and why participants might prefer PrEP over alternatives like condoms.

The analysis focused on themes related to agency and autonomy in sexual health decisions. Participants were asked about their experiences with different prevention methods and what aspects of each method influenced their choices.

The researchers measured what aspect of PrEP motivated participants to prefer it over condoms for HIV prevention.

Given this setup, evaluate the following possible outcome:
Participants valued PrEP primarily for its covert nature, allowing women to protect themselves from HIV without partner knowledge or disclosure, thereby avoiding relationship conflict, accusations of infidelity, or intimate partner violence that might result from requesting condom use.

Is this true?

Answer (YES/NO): NO